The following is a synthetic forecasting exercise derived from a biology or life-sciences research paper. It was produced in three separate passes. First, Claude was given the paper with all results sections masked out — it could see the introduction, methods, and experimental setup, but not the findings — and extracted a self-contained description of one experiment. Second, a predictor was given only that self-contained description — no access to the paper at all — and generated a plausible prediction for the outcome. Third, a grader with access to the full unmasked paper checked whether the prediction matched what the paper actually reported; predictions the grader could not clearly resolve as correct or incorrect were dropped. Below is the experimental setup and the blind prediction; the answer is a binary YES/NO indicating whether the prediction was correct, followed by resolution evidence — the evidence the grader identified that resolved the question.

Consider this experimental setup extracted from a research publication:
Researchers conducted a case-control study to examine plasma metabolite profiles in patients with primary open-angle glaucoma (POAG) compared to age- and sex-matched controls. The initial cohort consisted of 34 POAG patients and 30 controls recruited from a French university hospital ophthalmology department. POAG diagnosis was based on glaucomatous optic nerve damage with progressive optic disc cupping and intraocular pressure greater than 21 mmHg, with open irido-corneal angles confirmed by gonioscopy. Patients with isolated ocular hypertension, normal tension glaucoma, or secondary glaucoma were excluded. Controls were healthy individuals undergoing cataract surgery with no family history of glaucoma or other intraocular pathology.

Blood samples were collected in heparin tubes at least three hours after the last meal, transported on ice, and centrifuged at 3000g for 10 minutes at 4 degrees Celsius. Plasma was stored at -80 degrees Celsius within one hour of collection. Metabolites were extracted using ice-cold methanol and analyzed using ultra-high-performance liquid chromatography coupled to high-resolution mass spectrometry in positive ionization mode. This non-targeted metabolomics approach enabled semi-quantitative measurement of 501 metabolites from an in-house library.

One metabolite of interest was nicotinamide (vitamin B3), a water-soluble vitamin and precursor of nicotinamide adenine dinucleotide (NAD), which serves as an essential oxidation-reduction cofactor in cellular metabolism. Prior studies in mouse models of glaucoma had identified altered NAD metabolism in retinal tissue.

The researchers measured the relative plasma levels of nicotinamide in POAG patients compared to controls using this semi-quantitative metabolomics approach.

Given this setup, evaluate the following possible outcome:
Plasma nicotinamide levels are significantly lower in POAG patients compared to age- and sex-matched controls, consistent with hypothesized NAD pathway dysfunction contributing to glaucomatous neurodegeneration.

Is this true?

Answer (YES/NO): YES